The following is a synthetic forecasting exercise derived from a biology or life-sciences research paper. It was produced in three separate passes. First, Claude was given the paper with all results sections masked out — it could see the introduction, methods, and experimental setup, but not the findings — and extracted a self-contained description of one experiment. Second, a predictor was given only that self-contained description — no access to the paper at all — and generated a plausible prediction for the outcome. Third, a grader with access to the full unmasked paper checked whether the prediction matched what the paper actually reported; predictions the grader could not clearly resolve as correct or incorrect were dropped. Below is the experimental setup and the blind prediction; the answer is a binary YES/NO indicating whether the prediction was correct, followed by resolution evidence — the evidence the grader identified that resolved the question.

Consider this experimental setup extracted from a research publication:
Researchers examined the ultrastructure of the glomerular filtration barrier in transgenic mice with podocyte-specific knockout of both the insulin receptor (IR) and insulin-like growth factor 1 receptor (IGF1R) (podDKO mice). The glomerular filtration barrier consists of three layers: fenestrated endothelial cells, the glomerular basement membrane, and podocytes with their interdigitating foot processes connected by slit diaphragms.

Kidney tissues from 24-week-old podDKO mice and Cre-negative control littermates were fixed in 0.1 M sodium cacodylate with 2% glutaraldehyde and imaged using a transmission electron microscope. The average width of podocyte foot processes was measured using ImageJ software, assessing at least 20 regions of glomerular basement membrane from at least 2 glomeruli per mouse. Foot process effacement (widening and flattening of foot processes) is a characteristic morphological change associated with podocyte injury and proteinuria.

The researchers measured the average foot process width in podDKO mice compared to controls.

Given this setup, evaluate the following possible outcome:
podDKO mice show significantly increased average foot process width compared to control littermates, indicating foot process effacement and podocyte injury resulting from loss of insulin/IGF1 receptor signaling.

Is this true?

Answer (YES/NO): YES